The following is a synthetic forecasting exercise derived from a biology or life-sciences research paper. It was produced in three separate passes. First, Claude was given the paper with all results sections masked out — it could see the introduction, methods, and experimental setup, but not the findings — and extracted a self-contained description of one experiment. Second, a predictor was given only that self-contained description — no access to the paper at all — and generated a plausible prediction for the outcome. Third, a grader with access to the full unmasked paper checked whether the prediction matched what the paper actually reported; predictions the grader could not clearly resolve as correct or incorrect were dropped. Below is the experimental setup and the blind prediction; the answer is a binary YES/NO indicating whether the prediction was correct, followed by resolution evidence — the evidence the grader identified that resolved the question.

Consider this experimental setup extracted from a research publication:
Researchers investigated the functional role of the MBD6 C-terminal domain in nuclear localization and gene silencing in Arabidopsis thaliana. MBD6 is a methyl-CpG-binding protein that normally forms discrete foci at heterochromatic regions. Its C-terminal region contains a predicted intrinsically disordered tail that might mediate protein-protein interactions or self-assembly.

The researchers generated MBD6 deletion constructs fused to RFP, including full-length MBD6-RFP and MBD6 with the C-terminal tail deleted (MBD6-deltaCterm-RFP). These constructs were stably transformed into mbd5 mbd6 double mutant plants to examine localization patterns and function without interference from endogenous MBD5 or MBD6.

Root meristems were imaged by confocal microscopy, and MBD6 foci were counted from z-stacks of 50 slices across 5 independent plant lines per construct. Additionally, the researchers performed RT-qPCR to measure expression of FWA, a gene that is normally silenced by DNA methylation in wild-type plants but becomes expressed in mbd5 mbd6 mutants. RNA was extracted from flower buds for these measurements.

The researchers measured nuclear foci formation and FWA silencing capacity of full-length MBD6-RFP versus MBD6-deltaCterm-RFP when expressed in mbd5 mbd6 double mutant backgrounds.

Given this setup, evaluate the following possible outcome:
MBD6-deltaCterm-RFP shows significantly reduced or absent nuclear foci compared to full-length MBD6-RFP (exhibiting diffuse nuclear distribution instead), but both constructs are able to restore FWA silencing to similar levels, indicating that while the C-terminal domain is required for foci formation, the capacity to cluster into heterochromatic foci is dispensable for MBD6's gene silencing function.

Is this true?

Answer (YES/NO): NO